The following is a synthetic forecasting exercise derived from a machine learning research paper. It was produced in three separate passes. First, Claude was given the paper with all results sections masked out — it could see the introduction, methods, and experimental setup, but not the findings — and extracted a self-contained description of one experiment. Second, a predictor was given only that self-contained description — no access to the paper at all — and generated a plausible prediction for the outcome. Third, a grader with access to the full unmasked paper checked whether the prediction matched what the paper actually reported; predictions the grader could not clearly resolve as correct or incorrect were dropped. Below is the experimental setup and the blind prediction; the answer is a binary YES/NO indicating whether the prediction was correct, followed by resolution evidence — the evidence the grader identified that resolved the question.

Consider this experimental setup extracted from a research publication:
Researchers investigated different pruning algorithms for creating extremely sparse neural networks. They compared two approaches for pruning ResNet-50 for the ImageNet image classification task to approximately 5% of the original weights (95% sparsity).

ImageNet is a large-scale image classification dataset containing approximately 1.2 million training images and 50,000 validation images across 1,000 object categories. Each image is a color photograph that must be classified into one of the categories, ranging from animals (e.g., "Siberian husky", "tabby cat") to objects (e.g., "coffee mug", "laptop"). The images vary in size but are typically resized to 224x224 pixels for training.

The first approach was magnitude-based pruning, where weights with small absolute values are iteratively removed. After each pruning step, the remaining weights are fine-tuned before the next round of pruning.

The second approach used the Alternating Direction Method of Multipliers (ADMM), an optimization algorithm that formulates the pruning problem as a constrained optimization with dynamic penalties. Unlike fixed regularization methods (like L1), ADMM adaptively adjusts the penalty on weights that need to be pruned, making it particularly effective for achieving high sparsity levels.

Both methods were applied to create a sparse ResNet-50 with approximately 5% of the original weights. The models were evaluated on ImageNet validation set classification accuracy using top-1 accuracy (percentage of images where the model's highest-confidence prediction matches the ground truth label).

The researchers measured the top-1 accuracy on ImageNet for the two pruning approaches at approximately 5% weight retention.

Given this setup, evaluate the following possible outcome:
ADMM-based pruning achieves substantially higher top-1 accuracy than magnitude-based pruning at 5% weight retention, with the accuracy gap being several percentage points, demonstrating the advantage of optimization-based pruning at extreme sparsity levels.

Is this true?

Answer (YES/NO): YES